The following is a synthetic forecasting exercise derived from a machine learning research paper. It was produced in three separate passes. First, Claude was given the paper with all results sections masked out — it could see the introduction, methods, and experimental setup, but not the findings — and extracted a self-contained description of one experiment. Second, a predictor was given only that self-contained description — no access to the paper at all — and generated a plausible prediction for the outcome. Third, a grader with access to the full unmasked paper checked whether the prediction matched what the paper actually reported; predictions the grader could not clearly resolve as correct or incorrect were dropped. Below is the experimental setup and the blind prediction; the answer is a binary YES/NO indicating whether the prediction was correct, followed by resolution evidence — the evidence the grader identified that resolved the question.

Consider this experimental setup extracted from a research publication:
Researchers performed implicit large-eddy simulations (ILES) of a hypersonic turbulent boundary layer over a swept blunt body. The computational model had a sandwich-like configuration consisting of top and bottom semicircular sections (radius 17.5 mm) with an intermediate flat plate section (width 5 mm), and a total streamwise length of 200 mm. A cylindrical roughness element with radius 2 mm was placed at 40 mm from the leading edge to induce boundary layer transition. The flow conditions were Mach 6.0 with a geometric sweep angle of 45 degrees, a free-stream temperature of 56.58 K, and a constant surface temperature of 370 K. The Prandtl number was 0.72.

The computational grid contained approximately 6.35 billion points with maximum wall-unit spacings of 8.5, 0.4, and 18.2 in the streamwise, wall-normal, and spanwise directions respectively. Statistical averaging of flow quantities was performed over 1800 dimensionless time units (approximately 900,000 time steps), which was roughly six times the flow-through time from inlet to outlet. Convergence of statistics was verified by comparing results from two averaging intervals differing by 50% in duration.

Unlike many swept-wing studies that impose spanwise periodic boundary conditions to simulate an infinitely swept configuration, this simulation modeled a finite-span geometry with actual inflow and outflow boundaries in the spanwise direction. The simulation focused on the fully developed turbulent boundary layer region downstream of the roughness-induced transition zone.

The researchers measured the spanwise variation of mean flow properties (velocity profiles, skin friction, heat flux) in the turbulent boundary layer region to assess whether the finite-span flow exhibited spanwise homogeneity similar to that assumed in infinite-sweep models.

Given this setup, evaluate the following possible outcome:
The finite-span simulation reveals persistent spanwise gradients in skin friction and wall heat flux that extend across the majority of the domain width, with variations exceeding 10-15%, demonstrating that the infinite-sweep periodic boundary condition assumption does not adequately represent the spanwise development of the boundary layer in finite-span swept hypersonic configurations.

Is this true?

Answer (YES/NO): NO